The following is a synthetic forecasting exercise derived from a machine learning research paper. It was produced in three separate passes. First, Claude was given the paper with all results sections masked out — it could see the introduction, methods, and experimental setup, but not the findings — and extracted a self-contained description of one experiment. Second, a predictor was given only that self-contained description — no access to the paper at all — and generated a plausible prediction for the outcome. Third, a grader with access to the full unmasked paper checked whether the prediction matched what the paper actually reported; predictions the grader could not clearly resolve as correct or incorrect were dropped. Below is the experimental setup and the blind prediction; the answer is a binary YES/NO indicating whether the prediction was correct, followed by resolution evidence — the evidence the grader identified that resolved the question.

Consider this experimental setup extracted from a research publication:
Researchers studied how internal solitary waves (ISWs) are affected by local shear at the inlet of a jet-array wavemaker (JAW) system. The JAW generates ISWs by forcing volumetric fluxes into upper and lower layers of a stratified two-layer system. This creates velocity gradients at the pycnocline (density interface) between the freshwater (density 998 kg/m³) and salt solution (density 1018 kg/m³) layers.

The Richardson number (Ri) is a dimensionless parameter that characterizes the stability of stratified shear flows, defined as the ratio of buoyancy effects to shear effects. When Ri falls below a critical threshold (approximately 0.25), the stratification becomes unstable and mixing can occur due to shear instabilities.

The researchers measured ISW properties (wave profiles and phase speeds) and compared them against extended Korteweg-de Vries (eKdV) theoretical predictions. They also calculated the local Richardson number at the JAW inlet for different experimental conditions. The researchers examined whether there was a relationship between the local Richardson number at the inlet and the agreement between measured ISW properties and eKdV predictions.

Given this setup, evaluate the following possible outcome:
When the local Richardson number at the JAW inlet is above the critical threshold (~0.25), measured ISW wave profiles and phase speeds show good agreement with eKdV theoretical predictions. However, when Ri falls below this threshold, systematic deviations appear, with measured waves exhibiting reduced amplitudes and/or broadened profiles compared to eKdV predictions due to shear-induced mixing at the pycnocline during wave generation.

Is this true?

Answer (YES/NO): NO